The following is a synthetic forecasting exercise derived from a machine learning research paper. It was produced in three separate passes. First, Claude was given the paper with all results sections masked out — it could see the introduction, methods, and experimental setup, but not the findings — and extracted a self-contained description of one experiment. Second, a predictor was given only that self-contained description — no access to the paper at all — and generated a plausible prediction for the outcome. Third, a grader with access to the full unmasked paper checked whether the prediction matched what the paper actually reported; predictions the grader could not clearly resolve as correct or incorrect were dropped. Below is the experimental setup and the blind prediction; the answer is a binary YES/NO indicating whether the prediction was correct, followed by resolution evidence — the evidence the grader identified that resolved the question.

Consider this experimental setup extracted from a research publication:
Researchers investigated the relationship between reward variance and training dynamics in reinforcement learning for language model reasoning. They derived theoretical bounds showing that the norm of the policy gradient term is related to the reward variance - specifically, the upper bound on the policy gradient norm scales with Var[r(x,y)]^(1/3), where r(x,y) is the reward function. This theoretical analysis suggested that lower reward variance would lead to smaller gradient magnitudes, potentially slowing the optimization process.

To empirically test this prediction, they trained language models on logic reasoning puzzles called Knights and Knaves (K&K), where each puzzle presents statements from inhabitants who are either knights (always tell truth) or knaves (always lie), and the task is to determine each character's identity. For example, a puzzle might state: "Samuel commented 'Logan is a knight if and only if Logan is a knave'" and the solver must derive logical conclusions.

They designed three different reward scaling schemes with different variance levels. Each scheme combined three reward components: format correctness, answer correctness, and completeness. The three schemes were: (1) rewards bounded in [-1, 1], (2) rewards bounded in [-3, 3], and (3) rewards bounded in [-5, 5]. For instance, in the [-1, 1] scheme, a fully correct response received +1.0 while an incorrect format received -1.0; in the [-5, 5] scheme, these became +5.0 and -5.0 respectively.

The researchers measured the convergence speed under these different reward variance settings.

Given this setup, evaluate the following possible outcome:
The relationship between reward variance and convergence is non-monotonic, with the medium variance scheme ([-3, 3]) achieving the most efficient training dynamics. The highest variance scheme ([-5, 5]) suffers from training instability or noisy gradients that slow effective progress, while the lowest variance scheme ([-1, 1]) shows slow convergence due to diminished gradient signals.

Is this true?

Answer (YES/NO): NO